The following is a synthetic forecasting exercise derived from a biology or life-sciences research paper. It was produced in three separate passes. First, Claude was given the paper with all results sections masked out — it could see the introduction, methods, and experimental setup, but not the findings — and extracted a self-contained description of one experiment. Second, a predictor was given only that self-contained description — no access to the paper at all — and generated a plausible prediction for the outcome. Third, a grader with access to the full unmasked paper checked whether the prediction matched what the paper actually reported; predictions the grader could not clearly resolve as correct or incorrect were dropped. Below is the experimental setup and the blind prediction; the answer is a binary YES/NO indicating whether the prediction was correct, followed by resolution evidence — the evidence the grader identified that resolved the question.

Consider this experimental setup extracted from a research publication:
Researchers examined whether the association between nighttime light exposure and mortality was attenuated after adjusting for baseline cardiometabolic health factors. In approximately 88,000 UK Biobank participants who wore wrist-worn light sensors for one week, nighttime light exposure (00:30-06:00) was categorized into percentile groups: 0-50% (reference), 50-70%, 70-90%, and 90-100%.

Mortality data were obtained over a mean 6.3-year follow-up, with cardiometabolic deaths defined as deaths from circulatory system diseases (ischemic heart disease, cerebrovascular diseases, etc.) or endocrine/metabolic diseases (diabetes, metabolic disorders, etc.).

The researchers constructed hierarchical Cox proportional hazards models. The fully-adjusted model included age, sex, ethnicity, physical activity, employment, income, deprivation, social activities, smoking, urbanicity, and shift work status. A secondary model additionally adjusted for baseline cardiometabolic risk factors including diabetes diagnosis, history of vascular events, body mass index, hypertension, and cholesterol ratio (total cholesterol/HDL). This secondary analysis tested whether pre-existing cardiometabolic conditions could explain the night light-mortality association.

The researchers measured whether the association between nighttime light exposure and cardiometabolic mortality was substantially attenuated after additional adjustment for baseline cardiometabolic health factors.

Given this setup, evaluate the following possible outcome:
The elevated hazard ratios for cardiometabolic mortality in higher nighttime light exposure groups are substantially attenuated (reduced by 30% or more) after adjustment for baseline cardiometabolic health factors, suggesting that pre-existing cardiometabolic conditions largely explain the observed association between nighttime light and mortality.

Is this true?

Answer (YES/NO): NO